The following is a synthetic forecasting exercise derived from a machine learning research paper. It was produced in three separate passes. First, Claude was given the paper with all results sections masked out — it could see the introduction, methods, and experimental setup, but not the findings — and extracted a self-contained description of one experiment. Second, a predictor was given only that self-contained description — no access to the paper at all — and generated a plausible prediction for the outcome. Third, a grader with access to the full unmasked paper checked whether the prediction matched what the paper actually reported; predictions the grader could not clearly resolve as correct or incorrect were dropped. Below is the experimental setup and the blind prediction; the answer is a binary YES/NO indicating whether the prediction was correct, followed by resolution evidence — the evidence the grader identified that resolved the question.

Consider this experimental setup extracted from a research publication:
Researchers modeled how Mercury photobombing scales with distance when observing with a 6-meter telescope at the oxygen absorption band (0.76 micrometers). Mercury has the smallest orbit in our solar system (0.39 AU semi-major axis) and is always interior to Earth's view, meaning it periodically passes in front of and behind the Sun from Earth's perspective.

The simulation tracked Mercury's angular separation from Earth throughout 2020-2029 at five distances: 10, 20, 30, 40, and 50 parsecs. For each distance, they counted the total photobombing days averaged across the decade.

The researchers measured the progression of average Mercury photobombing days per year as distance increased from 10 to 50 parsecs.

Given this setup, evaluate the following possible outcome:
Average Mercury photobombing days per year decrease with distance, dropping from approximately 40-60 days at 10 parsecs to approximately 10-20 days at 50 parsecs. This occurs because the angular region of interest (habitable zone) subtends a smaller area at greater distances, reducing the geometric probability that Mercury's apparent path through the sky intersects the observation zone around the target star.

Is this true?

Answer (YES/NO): NO